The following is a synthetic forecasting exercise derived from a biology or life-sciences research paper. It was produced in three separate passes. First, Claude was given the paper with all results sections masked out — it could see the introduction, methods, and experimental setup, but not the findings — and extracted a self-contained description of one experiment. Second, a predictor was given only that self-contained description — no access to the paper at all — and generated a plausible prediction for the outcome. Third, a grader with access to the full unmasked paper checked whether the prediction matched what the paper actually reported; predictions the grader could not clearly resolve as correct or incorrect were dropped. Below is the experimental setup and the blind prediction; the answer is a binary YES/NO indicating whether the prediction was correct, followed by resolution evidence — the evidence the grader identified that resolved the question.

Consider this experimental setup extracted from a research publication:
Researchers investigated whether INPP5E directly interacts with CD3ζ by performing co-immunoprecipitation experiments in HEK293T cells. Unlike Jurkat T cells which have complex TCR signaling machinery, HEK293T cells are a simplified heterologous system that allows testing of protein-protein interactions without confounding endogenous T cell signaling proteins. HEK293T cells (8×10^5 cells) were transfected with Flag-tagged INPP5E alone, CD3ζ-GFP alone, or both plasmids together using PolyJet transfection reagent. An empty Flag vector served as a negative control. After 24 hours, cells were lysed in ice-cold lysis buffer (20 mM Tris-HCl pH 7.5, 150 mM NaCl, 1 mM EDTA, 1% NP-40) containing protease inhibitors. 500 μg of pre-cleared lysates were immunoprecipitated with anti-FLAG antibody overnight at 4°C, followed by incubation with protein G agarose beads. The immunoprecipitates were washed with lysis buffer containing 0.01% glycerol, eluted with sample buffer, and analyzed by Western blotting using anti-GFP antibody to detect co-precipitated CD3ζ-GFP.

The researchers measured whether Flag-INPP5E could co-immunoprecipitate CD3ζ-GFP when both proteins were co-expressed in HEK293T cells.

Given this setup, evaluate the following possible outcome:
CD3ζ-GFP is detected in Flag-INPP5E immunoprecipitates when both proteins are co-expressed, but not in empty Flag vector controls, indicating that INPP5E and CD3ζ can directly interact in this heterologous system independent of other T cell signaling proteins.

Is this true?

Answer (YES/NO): YES